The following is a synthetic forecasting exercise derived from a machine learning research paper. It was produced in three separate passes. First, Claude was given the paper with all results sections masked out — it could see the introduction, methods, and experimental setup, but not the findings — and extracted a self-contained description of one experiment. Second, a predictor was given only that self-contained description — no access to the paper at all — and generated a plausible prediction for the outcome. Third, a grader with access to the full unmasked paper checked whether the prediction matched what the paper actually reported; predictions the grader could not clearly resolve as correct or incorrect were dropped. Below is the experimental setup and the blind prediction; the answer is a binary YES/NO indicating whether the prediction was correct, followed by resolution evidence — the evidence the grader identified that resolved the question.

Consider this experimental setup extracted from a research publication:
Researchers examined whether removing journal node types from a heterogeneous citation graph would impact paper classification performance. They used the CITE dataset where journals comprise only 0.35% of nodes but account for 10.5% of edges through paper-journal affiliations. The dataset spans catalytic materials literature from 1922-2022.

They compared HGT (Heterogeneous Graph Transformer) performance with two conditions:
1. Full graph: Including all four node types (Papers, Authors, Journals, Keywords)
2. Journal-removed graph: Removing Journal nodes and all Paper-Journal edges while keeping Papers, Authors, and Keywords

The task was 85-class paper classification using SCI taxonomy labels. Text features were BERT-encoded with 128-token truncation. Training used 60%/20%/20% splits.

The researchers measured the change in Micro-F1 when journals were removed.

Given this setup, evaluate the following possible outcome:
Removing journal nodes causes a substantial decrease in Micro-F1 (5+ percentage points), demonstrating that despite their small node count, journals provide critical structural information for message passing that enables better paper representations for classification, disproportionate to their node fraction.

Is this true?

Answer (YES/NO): YES